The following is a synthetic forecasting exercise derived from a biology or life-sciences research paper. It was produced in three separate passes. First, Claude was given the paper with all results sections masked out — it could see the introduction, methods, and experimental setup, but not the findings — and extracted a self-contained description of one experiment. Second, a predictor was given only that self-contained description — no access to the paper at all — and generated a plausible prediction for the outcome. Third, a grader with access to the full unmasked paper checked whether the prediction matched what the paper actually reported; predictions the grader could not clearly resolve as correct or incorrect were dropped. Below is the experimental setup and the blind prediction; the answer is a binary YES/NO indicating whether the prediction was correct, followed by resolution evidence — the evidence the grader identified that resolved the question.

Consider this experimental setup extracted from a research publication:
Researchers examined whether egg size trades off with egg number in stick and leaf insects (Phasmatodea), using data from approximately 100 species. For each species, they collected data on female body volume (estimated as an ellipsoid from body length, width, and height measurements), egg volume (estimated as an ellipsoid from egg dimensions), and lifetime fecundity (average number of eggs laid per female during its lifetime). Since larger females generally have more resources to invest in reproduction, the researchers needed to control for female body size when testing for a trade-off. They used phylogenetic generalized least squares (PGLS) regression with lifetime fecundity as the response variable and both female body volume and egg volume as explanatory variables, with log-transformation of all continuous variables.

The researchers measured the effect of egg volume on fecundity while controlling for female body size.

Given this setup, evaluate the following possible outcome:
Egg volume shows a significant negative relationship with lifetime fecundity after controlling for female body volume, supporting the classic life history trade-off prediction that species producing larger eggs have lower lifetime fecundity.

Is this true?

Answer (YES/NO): YES